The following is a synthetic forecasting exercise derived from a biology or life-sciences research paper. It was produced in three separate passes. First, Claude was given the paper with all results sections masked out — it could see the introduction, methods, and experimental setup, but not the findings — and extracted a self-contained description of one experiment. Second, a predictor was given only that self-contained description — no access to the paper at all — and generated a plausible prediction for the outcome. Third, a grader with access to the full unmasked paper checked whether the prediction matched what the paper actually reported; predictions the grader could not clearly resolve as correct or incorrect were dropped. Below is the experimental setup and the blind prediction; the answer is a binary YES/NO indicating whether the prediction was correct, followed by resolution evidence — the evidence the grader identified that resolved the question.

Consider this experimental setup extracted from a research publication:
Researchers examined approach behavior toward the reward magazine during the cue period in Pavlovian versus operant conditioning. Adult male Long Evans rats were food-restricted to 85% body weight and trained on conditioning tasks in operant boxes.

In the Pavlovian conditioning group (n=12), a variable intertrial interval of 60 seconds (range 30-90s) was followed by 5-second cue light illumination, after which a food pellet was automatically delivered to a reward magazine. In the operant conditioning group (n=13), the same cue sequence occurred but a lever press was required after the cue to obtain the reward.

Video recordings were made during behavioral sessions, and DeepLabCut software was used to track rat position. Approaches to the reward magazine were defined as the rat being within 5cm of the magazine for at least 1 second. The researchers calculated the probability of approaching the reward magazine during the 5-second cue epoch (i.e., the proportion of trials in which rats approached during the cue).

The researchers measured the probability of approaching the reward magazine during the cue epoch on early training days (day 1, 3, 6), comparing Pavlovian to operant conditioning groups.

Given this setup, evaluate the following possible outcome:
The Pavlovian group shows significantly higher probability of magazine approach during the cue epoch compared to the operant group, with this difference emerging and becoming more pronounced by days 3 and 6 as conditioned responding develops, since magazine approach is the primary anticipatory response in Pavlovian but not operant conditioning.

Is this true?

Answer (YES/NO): YES